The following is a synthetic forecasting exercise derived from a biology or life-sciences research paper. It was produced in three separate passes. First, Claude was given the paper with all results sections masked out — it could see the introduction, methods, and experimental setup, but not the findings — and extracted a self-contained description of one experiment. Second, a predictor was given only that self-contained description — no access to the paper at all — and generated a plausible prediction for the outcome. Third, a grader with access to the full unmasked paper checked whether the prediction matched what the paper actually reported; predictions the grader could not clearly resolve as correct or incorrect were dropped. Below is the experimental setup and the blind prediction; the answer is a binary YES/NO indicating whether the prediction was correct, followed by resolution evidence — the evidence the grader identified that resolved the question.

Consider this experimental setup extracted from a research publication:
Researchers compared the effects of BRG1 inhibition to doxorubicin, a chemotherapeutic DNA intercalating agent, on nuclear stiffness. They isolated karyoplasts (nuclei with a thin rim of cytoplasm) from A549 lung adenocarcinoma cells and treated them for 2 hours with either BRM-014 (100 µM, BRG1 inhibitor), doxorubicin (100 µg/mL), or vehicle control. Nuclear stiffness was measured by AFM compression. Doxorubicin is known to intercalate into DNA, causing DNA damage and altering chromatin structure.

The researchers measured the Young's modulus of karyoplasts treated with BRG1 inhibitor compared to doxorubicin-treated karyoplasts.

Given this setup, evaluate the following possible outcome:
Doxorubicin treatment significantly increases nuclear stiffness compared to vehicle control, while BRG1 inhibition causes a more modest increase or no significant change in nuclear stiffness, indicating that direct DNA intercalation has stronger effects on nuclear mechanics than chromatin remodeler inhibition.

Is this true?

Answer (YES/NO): NO